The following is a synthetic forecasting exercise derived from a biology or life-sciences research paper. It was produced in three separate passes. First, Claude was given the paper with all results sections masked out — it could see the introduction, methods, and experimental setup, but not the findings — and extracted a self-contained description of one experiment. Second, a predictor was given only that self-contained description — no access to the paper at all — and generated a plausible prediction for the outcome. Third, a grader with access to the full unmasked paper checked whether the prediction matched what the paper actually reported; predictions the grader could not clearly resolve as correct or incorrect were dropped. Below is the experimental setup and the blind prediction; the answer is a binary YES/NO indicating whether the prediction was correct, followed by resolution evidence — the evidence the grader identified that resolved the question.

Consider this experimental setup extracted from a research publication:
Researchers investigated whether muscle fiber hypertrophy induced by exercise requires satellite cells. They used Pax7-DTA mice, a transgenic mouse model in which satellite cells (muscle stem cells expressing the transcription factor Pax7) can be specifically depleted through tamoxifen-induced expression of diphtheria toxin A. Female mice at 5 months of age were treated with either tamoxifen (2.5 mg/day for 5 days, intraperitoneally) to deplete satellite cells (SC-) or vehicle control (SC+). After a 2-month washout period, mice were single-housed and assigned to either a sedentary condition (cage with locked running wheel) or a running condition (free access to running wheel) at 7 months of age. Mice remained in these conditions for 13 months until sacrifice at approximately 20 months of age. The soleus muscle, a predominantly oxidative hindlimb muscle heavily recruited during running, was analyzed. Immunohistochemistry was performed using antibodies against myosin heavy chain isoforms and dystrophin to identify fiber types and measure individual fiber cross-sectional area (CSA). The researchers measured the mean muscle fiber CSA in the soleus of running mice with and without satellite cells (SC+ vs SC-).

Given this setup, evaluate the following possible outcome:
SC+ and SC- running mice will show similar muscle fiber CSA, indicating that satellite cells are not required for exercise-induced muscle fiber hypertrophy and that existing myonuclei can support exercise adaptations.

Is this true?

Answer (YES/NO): NO